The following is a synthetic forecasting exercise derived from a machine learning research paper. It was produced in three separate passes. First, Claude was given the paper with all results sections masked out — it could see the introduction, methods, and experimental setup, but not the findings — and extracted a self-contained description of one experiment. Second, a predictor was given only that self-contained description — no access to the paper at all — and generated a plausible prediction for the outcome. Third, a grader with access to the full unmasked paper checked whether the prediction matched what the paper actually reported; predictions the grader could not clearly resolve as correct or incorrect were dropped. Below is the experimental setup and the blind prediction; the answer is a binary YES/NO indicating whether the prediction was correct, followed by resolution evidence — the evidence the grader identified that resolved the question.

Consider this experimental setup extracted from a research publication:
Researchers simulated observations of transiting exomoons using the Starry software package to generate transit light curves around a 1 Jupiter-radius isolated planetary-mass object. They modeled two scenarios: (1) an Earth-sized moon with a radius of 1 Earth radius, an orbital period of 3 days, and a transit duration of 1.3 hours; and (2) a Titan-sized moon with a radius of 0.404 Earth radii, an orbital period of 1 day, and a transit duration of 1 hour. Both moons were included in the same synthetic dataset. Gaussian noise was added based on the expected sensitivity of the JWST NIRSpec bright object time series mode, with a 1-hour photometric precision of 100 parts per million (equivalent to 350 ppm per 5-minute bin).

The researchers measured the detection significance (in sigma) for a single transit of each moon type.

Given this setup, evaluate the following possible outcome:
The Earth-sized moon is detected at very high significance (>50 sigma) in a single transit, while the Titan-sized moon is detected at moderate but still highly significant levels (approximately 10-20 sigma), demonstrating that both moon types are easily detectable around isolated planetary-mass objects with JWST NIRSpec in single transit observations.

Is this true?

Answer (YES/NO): YES